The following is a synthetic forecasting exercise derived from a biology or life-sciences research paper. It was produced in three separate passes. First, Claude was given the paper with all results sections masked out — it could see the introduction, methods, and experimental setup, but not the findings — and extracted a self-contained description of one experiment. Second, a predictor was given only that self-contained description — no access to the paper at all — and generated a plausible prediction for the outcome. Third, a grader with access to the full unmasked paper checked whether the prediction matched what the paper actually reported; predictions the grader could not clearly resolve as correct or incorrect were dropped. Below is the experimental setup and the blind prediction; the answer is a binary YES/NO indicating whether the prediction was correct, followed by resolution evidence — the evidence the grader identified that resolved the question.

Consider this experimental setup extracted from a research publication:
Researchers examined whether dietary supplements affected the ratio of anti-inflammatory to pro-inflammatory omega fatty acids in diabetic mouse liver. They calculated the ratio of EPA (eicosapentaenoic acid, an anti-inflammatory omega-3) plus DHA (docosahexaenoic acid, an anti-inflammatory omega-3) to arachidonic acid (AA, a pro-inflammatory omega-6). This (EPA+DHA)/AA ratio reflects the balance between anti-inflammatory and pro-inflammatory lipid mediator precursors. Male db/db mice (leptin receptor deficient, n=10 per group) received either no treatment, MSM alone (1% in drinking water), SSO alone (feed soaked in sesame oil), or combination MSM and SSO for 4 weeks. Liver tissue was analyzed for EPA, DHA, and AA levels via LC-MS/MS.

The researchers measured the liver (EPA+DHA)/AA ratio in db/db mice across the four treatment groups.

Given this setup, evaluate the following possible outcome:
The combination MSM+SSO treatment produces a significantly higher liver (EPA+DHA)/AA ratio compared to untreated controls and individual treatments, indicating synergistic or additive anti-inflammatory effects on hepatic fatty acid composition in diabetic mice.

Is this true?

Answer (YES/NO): NO